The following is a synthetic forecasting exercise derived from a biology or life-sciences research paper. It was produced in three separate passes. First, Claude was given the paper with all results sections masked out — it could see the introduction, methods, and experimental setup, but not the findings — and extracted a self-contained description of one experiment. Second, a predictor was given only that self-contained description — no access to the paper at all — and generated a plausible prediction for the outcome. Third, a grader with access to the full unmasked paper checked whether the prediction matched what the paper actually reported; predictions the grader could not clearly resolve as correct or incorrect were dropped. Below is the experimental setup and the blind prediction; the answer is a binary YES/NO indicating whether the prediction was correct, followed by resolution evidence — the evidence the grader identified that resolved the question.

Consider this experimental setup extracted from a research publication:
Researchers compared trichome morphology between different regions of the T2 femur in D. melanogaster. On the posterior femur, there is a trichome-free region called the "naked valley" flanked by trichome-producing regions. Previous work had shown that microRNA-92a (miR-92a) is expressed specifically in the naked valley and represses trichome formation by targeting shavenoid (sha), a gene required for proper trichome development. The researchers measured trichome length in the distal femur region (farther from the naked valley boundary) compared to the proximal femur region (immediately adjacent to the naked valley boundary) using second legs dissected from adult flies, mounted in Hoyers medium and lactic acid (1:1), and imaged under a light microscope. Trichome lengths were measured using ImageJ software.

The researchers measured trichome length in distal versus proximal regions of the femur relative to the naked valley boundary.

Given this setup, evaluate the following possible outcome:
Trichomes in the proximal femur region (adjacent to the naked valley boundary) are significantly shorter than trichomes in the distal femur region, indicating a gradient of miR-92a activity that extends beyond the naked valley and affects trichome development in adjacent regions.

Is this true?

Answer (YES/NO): NO